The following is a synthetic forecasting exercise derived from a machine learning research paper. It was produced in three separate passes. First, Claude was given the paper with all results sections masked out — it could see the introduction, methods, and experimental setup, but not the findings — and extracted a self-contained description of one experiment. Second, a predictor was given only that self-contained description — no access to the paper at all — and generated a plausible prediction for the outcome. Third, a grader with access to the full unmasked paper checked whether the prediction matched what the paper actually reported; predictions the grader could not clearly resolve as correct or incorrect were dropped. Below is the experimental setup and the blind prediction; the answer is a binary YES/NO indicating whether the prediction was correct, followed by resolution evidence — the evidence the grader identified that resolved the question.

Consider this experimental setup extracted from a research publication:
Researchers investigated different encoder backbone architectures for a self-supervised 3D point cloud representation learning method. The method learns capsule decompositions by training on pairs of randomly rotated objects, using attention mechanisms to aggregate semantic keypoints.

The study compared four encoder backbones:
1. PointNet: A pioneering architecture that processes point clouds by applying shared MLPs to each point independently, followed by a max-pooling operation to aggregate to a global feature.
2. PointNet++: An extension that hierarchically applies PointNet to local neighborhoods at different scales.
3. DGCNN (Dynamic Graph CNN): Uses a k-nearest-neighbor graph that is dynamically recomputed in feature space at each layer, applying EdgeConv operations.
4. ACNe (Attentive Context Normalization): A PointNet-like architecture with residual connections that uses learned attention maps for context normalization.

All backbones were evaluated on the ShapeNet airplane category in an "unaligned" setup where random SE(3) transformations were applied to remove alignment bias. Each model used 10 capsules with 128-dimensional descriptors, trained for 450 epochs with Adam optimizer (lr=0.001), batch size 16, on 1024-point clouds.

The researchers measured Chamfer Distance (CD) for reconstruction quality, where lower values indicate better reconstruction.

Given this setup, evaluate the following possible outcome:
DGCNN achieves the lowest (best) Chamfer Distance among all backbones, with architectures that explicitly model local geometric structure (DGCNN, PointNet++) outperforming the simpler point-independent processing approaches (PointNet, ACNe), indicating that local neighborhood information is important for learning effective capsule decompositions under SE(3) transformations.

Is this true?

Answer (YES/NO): NO